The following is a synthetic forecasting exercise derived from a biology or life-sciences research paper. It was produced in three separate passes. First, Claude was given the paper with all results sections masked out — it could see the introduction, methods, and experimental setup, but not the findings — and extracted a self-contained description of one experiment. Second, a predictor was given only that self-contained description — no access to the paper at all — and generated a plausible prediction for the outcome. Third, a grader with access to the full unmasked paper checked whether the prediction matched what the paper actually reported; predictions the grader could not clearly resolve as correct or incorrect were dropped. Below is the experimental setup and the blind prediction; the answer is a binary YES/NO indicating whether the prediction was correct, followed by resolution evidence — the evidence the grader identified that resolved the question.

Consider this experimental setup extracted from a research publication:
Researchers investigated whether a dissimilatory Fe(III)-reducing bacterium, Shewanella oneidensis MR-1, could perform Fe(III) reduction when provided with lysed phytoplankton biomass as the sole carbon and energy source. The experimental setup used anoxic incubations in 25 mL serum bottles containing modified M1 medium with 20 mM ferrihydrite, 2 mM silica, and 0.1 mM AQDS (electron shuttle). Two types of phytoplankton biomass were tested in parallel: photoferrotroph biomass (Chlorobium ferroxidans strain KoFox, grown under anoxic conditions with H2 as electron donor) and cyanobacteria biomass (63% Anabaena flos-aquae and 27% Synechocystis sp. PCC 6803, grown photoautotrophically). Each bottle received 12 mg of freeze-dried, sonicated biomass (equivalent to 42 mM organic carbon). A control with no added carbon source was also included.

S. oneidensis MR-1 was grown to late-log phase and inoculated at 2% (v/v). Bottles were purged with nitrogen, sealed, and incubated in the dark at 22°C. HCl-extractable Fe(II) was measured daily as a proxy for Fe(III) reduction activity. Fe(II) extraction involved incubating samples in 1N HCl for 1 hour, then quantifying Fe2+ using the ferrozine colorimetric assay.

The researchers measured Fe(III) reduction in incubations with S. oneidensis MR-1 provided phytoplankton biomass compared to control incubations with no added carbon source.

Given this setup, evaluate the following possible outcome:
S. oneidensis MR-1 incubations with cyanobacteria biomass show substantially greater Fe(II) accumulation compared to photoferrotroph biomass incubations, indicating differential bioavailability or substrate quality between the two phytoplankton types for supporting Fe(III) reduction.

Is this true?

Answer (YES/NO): NO